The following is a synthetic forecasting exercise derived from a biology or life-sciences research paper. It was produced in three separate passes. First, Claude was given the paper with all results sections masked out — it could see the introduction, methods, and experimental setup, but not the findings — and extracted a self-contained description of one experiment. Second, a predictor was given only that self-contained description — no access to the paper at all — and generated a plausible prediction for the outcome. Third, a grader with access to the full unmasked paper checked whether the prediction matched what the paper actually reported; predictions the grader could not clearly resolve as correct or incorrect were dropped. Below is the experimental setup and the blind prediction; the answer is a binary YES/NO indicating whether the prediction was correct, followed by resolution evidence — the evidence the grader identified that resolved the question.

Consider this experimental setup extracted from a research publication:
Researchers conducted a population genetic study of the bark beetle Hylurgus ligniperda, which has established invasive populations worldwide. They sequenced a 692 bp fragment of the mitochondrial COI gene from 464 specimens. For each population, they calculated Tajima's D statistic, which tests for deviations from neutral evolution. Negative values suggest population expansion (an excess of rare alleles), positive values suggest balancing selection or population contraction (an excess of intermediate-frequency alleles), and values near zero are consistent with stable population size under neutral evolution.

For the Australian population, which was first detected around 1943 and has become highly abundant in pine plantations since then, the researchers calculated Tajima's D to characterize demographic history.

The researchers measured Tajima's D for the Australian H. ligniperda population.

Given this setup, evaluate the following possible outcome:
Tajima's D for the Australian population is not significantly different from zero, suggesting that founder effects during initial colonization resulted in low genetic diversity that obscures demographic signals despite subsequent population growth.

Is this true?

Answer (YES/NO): YES